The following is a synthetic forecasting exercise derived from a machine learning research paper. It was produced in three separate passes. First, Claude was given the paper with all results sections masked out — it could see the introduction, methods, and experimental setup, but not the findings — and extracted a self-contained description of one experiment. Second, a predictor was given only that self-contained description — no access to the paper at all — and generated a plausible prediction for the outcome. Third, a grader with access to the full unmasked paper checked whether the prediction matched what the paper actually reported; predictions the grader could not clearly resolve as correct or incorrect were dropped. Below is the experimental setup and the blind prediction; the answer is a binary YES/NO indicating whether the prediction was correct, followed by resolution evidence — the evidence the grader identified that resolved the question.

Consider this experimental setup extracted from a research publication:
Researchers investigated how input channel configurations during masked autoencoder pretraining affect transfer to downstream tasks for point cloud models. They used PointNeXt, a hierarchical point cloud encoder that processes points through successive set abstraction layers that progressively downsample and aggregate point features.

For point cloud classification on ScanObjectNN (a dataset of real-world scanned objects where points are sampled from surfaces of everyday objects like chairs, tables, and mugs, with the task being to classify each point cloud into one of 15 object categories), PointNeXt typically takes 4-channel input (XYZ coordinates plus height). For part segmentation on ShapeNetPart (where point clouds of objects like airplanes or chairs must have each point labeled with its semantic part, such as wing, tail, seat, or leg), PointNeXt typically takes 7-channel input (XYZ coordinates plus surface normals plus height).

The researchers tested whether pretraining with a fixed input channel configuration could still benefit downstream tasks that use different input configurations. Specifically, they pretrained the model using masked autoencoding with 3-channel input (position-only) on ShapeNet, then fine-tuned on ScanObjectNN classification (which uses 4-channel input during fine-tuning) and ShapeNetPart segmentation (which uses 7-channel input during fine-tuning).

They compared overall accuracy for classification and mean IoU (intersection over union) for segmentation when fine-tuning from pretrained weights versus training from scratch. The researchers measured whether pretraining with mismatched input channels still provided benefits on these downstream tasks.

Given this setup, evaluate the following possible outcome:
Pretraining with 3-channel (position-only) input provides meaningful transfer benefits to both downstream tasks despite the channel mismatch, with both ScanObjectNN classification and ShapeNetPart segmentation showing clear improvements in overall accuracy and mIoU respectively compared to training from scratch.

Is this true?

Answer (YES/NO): YES